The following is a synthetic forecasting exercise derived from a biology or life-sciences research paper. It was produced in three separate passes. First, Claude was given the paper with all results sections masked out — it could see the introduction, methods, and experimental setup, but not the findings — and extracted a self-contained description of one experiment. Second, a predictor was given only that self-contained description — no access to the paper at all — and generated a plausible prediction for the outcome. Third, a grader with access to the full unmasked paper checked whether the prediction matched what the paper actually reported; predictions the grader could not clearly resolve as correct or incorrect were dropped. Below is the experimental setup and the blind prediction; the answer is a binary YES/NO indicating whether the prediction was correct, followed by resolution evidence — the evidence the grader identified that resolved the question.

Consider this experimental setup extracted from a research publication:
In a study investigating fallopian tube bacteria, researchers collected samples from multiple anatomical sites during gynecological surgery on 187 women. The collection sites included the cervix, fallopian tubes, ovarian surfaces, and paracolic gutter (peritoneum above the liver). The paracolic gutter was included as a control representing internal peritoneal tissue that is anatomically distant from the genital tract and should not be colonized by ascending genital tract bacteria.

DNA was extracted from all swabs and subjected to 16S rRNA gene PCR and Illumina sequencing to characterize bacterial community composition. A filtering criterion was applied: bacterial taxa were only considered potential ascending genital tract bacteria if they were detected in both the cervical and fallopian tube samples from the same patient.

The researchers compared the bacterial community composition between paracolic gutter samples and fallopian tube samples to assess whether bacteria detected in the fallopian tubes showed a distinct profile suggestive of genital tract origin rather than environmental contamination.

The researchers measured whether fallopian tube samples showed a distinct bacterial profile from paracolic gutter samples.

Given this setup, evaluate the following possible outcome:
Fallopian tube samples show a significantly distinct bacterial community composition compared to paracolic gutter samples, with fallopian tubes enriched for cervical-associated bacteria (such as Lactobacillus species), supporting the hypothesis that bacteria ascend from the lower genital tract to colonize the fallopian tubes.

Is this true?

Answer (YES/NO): NO